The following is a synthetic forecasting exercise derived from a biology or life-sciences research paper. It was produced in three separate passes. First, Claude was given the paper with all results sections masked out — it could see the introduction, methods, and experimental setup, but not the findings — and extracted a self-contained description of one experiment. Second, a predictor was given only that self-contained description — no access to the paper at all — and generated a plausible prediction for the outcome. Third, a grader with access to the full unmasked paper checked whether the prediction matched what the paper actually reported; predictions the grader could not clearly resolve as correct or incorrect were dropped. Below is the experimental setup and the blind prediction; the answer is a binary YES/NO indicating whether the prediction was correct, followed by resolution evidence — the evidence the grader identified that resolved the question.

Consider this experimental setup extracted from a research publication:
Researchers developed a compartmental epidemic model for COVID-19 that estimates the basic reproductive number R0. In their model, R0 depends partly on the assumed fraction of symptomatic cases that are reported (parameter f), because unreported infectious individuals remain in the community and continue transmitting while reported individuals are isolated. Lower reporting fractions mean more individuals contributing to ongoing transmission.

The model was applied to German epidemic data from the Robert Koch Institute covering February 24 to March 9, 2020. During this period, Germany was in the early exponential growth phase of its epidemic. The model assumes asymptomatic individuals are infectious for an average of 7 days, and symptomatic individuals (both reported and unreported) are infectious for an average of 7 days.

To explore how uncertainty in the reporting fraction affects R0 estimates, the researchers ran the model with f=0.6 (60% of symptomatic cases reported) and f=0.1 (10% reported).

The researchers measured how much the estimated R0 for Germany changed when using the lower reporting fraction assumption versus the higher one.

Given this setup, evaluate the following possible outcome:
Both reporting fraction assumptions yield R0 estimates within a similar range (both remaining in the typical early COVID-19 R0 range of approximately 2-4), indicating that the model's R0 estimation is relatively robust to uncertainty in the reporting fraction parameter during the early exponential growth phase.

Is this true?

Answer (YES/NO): NO